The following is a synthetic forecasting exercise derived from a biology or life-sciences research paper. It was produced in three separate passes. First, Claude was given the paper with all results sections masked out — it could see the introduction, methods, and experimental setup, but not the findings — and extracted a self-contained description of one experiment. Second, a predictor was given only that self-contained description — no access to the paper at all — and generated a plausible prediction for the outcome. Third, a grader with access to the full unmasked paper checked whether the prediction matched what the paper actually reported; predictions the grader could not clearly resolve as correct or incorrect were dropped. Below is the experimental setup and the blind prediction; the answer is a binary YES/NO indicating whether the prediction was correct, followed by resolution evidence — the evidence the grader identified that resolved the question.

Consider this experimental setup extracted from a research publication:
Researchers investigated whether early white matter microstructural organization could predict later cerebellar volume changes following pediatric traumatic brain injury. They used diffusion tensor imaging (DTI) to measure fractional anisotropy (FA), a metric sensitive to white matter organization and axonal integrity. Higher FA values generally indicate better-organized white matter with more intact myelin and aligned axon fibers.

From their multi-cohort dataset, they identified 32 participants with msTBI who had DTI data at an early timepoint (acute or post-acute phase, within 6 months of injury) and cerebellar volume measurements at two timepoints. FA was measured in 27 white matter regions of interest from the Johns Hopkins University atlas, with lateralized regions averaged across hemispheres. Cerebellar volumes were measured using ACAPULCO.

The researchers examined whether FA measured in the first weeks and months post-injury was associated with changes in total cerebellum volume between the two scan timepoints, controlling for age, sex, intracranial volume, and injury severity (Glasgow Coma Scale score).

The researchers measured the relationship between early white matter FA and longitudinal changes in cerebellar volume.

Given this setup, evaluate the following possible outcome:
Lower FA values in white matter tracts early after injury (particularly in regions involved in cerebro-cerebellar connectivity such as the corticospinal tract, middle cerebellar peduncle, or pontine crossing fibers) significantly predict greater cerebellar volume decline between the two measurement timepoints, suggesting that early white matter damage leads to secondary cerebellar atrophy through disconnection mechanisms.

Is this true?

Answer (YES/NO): NO